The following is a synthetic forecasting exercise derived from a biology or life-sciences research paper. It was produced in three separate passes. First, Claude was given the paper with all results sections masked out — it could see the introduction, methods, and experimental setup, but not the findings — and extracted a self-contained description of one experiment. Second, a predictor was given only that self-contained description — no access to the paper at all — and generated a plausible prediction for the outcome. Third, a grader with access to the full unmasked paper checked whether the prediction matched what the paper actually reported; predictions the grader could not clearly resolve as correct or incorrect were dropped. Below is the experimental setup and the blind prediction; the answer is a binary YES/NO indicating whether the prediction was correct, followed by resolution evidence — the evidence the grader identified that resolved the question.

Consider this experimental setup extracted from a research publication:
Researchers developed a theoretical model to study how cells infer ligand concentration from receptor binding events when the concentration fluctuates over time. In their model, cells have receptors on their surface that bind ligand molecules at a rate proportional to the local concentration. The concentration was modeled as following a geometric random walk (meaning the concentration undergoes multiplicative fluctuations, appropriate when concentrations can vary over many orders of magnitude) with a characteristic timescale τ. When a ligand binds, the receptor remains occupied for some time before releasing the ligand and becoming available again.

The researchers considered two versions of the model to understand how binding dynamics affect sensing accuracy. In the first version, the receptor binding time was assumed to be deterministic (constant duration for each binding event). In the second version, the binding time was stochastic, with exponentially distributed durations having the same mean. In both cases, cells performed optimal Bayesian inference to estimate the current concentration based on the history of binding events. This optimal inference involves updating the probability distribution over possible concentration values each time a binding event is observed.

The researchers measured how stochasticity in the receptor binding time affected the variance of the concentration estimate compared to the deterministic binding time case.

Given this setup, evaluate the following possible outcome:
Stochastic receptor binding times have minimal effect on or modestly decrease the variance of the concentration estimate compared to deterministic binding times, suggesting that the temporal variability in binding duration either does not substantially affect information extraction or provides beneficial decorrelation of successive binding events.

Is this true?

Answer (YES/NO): NO